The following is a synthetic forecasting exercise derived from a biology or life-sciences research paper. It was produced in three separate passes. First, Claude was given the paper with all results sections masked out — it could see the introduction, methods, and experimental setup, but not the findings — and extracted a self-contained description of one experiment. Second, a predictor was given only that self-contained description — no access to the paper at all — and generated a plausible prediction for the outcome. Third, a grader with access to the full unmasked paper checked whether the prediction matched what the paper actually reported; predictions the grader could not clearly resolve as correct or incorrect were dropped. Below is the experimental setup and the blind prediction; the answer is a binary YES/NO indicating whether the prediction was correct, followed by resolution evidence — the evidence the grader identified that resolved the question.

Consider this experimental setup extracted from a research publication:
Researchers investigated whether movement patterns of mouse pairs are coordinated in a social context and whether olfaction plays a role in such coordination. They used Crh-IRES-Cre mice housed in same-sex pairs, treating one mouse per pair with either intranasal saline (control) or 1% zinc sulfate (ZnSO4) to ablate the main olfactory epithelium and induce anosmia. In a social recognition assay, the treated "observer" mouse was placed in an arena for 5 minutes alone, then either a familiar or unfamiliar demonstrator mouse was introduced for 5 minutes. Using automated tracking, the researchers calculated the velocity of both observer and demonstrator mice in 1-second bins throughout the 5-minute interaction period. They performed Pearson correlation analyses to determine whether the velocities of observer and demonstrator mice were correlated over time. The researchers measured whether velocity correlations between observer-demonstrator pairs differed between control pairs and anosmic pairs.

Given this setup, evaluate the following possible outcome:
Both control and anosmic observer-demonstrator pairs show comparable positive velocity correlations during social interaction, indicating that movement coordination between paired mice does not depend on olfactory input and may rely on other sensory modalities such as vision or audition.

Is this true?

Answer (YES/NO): NO